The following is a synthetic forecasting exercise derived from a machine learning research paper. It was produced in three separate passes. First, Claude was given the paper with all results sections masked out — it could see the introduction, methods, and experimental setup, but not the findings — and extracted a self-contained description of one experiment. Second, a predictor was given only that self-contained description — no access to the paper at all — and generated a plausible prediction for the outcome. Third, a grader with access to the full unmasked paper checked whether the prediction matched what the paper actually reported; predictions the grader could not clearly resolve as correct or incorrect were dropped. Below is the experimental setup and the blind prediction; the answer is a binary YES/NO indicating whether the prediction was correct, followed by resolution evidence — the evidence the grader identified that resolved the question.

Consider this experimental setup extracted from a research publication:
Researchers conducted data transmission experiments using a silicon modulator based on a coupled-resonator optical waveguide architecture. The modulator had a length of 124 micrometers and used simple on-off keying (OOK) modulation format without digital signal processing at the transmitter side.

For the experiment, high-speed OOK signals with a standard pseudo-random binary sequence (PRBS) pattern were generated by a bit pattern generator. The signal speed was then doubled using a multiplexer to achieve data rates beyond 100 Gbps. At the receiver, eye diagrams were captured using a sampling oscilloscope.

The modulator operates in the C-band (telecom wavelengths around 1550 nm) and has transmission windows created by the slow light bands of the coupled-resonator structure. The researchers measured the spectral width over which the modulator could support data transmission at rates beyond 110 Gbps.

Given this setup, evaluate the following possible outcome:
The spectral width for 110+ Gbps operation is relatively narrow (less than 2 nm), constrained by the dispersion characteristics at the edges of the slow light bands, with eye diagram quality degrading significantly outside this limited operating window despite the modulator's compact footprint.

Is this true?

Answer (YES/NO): NO